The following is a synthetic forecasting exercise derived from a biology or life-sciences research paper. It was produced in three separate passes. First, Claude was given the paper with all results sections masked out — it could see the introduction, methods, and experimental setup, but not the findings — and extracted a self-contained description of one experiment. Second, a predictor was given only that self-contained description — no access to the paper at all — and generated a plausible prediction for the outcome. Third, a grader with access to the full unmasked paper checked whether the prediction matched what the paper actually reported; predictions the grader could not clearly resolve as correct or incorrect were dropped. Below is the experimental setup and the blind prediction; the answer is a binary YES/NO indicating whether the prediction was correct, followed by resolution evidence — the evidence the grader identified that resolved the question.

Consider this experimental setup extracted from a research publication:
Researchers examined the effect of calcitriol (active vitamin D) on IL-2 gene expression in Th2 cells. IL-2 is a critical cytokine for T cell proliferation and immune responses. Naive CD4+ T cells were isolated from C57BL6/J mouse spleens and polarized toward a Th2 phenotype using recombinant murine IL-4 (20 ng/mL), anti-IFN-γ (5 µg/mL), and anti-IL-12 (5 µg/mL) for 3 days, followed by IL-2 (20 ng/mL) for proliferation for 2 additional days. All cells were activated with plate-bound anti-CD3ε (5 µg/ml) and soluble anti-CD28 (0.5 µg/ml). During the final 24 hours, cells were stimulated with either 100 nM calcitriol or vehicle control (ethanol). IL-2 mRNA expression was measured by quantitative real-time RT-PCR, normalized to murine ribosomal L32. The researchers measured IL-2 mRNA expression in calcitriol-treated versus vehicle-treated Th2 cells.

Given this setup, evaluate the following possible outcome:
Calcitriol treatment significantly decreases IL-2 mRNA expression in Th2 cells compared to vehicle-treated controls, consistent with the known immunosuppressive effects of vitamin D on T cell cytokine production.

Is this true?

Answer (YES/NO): YES